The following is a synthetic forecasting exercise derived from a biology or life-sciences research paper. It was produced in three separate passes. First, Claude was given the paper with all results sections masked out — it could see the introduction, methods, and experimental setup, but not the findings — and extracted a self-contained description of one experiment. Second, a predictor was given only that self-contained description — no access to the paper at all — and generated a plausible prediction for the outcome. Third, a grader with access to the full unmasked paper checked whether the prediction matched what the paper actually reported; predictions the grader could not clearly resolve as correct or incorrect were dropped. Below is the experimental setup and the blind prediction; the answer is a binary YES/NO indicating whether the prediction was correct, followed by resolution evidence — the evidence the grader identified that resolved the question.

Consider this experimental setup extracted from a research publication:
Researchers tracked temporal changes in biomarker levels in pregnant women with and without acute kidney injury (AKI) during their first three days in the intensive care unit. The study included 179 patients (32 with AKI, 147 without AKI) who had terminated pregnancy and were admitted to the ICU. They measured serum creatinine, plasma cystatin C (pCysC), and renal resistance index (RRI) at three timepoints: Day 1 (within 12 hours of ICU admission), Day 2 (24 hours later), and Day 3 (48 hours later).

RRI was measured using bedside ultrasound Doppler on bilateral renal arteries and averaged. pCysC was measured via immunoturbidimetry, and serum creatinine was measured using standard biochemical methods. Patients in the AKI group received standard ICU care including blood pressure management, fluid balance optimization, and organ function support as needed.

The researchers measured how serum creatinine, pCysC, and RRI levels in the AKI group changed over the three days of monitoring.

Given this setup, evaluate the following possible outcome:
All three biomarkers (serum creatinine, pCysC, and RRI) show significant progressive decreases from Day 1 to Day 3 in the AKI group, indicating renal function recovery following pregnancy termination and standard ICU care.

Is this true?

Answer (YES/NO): YES